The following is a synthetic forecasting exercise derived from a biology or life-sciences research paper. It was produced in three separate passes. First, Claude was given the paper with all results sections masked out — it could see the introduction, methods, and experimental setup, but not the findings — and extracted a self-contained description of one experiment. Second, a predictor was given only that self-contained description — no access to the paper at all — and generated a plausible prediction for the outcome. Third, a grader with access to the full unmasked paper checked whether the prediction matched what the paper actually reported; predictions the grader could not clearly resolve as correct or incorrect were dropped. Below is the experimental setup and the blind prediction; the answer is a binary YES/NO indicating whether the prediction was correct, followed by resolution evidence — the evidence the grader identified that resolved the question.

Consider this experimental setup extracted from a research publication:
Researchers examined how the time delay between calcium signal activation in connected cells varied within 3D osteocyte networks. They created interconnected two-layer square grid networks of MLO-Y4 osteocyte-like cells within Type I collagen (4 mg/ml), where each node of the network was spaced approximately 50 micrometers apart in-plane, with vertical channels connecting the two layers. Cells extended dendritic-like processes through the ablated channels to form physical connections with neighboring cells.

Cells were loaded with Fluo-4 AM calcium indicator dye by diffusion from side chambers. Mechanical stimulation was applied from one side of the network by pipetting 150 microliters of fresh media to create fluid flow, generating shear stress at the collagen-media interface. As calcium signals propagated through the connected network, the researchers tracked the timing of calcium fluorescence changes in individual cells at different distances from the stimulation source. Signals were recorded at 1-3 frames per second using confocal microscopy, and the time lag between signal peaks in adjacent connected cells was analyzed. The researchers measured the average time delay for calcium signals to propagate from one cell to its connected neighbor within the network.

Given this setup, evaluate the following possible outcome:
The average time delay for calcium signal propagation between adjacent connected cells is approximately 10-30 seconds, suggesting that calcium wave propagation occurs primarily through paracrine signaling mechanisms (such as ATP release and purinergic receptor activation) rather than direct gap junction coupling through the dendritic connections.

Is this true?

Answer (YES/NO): YES